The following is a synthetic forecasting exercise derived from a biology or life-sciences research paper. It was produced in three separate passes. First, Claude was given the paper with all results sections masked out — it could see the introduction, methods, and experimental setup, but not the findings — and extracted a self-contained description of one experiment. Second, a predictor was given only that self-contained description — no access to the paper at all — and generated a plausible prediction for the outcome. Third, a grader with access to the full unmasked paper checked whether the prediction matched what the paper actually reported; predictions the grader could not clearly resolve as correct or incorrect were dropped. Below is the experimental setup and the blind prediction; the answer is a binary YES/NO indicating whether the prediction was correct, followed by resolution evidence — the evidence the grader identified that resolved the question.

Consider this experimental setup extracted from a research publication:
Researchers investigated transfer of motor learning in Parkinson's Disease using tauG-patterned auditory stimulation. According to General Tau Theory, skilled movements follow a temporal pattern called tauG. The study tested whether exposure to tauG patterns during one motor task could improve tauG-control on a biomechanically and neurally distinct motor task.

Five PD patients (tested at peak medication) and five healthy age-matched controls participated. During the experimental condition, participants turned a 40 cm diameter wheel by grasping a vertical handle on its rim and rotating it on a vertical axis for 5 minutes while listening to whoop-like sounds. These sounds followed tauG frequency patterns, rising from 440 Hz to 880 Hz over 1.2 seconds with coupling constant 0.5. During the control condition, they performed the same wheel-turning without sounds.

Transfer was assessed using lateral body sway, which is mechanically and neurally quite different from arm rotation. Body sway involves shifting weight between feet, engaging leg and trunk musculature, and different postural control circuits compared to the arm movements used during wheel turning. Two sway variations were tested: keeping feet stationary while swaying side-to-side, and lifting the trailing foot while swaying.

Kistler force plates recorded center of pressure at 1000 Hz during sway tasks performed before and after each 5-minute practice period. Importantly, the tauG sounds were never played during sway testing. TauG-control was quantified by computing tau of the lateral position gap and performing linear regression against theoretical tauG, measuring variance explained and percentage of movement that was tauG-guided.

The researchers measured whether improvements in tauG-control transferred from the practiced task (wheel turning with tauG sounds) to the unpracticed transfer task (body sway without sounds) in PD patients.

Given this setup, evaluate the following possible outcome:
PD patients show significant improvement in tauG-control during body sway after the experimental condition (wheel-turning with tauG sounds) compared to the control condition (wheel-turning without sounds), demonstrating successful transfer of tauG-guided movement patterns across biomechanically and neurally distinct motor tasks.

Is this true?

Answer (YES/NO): NO